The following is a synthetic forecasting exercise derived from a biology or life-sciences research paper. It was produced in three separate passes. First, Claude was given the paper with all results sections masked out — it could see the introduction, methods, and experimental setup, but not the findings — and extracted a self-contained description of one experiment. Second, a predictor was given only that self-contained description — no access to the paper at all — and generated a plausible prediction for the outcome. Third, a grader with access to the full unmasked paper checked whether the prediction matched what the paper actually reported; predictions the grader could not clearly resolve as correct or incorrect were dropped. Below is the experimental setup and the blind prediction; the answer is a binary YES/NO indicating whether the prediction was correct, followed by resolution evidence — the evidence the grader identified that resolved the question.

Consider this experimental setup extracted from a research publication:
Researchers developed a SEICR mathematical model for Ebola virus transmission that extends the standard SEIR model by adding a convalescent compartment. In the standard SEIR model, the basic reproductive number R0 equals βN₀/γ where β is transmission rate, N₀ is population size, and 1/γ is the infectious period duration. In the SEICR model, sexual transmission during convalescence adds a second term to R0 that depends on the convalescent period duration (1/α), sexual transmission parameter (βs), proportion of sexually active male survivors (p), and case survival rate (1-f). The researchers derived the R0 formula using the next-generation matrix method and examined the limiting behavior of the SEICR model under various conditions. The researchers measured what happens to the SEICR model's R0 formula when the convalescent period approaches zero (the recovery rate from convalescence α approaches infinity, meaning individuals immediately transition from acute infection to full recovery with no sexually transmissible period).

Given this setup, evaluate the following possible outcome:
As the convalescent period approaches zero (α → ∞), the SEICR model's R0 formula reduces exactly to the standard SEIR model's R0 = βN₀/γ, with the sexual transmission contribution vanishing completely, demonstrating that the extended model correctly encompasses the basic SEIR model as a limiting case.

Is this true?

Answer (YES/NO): YES